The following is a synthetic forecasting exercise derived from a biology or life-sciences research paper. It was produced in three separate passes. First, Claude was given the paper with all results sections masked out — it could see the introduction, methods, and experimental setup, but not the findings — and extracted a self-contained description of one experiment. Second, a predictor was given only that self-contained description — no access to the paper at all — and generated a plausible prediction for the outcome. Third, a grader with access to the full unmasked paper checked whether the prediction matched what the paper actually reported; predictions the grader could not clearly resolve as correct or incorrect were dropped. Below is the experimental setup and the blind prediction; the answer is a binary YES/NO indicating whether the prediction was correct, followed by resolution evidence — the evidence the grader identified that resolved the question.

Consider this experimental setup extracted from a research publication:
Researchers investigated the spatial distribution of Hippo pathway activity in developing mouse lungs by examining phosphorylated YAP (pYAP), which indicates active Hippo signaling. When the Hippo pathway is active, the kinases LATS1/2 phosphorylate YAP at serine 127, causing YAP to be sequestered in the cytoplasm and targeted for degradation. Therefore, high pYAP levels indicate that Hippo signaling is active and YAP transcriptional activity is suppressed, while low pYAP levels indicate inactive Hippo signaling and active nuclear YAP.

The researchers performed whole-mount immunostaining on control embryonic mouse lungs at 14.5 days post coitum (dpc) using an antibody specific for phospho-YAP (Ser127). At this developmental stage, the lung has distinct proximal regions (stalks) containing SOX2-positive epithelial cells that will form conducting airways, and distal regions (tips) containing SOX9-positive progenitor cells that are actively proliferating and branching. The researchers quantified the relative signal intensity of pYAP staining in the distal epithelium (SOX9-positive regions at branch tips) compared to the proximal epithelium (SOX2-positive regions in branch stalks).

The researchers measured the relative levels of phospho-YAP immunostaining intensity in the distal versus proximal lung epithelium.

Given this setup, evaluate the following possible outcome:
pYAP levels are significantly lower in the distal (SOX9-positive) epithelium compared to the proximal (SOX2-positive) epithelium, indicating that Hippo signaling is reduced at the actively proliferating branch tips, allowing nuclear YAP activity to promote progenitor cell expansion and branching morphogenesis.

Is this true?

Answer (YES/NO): YES